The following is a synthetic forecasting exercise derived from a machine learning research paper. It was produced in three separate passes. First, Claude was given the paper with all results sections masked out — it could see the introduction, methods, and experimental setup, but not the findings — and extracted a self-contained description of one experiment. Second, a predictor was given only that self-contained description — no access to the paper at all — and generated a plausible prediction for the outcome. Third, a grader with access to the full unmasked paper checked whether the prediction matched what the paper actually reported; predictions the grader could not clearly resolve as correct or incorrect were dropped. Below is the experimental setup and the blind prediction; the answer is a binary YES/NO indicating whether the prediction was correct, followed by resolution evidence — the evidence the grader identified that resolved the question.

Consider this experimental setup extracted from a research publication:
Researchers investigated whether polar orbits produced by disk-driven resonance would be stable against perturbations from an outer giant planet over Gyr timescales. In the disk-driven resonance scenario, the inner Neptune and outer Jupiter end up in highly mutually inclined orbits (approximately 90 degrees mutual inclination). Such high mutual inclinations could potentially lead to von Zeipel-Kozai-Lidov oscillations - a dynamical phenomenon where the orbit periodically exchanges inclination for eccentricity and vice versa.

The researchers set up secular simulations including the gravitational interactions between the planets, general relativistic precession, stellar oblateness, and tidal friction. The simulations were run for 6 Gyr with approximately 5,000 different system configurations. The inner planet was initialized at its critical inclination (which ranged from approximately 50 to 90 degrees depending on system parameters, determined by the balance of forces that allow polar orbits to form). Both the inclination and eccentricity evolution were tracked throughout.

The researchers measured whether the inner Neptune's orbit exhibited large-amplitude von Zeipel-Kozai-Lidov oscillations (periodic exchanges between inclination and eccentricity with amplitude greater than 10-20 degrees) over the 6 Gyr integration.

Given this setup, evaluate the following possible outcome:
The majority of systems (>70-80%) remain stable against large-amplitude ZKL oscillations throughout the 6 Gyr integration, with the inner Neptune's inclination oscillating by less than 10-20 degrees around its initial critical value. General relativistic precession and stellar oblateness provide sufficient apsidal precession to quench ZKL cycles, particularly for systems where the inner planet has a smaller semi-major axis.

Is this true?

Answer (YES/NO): YES